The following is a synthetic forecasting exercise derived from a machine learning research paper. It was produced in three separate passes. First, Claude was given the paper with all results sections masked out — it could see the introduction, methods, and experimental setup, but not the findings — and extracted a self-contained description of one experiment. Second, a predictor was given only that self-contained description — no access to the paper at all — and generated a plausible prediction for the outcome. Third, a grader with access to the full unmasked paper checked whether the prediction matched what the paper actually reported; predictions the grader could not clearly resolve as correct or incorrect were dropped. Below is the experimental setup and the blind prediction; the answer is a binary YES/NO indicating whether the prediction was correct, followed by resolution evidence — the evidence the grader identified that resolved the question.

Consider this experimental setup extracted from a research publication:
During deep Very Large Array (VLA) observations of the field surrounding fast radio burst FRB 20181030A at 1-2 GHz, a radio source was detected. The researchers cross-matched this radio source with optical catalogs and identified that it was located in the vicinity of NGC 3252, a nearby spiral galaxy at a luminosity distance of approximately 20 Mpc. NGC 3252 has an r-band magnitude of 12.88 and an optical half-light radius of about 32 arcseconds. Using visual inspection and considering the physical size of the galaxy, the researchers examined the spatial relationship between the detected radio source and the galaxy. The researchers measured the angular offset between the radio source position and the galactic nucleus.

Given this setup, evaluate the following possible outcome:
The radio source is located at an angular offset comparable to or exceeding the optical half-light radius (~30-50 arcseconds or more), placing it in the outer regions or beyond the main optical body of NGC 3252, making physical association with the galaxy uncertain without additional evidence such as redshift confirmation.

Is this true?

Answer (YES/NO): NO